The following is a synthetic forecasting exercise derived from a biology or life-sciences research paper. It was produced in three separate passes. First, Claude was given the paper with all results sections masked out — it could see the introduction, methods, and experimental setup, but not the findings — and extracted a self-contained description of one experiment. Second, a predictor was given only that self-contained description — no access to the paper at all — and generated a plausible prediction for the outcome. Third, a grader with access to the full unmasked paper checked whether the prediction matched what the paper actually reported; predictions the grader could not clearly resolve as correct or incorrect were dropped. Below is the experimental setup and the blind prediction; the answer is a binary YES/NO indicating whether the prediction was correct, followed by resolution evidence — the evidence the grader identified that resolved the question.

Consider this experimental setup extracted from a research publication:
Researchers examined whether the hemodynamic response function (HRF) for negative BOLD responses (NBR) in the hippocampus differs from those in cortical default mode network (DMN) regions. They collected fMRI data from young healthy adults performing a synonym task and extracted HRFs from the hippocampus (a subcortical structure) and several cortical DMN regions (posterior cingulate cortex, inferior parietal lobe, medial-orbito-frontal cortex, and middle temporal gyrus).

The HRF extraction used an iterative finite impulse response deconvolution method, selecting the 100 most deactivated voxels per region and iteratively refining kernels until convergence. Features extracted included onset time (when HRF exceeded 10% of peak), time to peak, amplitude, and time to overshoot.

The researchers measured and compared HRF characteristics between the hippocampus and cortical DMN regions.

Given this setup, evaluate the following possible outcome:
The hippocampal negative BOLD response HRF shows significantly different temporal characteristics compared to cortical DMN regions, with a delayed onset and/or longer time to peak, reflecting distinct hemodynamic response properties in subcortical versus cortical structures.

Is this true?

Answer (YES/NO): NO